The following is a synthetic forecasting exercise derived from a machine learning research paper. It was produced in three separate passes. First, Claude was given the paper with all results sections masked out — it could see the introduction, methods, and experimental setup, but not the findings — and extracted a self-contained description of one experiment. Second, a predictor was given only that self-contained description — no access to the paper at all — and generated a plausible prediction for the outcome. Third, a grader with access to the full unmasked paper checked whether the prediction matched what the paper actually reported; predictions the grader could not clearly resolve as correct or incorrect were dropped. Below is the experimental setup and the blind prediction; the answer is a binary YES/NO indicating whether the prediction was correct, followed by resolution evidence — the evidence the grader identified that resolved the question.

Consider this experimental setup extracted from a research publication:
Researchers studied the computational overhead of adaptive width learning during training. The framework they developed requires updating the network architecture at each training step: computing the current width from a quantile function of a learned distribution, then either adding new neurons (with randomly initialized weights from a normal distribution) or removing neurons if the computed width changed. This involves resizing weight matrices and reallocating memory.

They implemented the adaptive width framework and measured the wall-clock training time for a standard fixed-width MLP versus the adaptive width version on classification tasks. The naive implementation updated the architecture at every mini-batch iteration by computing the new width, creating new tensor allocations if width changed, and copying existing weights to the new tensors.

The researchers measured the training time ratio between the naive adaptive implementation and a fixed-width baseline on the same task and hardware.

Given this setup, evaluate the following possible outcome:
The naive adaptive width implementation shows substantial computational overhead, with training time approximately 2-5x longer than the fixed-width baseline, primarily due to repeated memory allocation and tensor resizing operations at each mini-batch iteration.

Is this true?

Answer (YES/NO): NO